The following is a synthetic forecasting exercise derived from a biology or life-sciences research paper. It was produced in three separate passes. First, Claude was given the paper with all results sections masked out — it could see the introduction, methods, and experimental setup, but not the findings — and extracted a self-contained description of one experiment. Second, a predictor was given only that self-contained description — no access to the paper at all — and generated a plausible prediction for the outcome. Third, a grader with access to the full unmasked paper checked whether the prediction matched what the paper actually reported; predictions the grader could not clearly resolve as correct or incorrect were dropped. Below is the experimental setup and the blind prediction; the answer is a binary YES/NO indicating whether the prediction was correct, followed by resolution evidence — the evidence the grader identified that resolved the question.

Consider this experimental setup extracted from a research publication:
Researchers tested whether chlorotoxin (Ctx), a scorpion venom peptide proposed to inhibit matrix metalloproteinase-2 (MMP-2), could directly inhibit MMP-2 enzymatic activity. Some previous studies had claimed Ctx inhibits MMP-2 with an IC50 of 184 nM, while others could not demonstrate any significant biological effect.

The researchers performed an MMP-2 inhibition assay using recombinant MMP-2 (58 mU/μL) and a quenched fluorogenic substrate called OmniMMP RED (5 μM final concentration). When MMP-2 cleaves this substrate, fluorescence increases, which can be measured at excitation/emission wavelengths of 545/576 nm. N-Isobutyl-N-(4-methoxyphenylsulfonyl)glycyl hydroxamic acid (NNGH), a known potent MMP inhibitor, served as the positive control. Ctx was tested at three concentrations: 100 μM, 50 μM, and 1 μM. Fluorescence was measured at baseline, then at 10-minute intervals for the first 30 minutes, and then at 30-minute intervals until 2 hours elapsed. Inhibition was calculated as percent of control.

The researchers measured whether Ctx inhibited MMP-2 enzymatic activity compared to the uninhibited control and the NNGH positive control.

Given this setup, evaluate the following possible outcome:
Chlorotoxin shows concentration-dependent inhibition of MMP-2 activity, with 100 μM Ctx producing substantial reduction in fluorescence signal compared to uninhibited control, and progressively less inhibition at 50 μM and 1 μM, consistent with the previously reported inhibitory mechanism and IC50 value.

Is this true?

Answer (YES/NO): NO